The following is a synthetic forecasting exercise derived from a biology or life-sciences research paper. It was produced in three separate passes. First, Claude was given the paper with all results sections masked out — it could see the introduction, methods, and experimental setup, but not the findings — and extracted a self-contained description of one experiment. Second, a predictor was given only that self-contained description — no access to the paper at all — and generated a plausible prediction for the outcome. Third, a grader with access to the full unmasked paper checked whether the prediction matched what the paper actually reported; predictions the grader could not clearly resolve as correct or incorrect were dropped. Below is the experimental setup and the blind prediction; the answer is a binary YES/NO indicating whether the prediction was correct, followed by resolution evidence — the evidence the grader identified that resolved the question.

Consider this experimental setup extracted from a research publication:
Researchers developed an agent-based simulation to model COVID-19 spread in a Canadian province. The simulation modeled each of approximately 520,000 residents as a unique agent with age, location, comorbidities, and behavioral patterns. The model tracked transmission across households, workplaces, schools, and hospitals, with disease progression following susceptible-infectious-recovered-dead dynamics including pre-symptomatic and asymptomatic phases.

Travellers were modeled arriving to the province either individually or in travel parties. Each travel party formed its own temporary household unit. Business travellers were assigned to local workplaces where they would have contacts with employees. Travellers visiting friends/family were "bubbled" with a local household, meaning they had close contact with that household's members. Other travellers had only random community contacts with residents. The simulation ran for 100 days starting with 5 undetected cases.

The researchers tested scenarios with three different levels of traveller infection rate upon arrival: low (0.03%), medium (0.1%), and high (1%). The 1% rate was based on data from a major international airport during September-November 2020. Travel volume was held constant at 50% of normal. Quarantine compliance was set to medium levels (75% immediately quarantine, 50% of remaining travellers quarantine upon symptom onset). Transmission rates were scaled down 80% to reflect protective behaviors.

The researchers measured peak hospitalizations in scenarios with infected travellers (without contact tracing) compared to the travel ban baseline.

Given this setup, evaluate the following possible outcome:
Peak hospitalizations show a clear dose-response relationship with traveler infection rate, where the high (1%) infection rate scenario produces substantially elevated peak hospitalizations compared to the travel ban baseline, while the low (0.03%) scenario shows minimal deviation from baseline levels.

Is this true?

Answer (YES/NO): NO